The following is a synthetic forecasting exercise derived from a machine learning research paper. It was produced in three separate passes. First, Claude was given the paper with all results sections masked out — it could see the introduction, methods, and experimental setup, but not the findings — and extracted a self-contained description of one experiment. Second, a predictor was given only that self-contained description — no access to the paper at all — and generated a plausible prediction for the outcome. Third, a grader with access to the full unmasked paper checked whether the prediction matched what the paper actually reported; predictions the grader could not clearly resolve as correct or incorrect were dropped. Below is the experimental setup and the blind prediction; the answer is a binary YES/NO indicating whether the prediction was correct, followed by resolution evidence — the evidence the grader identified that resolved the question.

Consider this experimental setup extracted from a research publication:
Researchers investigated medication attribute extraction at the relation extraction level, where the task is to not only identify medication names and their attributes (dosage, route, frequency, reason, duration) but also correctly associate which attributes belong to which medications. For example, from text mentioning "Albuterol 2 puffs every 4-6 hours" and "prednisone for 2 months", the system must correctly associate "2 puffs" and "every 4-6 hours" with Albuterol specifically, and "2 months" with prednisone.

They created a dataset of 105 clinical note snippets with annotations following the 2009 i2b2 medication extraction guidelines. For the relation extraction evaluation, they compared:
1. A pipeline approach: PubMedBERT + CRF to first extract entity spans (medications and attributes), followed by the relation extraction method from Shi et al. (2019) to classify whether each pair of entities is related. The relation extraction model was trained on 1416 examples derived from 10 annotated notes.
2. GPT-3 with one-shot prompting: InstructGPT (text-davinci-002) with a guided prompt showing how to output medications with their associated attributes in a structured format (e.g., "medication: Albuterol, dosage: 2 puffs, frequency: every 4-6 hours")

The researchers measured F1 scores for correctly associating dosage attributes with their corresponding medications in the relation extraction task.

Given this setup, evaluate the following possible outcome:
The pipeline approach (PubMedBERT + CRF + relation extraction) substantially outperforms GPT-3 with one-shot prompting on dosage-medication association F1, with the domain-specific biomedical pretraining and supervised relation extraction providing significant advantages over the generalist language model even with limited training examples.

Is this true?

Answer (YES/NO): NO